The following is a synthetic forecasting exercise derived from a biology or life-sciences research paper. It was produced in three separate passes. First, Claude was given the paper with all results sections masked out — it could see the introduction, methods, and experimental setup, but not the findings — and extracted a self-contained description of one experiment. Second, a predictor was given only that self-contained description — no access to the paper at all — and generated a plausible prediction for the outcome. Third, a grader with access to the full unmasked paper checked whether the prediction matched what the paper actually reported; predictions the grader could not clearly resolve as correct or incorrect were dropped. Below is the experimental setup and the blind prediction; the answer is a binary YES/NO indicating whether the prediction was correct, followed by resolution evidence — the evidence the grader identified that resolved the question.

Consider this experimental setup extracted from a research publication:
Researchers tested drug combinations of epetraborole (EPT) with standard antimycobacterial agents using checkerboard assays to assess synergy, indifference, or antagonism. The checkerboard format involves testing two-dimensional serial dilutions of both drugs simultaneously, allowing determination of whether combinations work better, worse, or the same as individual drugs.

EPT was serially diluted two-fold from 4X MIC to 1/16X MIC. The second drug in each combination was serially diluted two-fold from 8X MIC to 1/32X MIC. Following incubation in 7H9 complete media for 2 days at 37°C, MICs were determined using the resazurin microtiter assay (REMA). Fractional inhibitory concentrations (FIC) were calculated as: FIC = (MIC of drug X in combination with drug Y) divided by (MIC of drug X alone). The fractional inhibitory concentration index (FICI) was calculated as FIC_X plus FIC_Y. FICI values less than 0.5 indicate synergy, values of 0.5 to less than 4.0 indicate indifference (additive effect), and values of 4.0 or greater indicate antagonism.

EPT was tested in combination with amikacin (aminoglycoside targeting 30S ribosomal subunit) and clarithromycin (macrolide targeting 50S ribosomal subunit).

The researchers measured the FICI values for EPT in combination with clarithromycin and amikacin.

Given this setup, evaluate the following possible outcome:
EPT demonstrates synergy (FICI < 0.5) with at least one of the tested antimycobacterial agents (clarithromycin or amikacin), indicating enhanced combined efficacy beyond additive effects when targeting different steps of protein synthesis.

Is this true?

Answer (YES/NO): NO